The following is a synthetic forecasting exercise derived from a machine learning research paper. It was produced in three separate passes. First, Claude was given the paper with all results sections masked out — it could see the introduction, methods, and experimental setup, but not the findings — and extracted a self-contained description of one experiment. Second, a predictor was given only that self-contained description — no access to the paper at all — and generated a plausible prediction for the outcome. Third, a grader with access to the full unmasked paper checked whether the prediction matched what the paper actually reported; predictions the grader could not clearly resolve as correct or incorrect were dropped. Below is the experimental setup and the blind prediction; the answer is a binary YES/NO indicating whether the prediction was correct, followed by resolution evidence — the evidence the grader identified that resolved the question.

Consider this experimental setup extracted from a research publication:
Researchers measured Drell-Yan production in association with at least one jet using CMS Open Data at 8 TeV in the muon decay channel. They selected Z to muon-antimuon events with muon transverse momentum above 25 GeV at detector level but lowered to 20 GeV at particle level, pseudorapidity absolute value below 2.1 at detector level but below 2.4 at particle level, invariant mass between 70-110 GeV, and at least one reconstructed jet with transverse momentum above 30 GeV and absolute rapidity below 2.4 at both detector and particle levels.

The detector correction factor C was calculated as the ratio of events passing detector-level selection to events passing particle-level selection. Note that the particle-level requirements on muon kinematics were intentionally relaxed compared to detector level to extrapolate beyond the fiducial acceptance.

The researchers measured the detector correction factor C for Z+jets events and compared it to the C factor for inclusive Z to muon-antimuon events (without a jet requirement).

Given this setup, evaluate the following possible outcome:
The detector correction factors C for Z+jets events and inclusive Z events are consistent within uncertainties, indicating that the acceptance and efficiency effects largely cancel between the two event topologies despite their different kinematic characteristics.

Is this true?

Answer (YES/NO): NO